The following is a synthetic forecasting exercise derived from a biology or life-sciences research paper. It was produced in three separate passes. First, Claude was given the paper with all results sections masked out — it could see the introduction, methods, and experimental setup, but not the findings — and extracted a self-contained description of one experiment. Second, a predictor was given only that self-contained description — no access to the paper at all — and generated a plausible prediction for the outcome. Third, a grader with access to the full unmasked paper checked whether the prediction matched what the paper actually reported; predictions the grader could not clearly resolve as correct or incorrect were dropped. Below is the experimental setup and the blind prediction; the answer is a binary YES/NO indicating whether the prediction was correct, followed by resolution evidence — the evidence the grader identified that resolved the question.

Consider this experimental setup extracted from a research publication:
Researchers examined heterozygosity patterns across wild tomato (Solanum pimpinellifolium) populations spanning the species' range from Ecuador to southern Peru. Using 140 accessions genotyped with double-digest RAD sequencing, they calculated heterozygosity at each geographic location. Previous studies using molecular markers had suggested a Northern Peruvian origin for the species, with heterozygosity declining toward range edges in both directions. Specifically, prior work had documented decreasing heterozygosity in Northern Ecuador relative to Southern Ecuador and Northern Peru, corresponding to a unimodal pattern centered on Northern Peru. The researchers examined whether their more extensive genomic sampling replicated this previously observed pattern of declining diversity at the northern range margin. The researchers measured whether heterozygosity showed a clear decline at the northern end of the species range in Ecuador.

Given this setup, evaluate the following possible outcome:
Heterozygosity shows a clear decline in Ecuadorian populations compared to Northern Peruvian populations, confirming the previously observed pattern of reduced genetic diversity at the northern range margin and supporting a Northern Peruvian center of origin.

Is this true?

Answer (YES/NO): NO